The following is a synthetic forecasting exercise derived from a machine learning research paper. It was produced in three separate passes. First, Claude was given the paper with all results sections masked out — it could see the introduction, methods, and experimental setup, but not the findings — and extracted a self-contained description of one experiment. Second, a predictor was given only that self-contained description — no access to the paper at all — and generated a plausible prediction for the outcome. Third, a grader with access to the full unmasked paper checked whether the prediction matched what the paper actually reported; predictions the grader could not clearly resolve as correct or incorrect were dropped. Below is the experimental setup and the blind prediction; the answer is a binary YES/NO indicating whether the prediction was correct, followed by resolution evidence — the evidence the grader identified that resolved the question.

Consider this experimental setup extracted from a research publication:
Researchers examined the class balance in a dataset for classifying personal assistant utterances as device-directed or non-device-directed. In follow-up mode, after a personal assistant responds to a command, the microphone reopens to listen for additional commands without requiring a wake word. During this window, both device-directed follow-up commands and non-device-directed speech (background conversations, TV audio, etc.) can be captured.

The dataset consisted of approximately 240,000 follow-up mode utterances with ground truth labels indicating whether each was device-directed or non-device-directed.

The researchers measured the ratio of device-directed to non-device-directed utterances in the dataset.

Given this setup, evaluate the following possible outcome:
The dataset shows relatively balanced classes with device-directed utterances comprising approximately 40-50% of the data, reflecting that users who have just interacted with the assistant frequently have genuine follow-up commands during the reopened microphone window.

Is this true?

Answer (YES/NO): NO